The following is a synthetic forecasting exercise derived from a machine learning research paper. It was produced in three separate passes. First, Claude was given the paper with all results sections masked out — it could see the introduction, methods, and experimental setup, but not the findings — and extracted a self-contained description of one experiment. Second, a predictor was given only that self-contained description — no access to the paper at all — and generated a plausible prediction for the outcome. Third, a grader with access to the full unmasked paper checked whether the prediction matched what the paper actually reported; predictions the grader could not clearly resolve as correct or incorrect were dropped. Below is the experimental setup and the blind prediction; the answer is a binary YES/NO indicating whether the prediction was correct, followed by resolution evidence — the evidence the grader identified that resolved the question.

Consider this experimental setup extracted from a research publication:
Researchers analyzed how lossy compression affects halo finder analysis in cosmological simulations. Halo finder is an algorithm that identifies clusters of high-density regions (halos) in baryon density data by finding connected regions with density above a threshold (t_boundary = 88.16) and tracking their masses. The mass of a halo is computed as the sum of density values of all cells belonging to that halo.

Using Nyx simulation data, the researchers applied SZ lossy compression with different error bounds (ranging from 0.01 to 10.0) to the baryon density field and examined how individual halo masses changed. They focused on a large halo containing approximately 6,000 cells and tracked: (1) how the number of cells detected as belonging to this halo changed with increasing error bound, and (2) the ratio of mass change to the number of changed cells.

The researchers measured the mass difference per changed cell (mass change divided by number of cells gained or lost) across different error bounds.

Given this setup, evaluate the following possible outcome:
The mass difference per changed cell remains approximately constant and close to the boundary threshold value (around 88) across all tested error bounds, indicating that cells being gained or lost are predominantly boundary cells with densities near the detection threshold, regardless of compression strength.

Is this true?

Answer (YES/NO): YES